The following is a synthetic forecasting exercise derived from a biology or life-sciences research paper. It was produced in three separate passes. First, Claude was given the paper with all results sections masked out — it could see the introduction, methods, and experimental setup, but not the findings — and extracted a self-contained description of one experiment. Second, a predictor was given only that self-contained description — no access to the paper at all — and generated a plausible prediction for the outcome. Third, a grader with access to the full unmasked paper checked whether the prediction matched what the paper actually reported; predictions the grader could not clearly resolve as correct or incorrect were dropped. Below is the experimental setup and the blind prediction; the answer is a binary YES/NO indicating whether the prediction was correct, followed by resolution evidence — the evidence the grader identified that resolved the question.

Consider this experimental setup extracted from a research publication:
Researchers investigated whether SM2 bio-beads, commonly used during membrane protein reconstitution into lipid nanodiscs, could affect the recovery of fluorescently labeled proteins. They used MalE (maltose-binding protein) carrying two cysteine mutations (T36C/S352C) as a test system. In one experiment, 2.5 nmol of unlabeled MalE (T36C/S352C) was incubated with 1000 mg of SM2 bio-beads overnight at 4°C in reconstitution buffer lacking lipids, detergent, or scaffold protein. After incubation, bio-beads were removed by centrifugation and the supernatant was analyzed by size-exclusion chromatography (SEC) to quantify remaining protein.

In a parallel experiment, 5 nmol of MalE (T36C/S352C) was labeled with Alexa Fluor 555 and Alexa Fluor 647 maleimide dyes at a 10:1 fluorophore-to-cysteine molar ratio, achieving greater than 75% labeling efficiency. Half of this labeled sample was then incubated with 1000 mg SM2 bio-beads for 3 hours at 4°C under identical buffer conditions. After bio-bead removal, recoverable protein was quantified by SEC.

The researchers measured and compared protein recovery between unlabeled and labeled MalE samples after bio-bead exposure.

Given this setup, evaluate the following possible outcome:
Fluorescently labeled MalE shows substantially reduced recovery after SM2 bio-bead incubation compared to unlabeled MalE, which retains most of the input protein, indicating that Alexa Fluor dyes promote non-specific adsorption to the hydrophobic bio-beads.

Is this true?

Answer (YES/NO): YES